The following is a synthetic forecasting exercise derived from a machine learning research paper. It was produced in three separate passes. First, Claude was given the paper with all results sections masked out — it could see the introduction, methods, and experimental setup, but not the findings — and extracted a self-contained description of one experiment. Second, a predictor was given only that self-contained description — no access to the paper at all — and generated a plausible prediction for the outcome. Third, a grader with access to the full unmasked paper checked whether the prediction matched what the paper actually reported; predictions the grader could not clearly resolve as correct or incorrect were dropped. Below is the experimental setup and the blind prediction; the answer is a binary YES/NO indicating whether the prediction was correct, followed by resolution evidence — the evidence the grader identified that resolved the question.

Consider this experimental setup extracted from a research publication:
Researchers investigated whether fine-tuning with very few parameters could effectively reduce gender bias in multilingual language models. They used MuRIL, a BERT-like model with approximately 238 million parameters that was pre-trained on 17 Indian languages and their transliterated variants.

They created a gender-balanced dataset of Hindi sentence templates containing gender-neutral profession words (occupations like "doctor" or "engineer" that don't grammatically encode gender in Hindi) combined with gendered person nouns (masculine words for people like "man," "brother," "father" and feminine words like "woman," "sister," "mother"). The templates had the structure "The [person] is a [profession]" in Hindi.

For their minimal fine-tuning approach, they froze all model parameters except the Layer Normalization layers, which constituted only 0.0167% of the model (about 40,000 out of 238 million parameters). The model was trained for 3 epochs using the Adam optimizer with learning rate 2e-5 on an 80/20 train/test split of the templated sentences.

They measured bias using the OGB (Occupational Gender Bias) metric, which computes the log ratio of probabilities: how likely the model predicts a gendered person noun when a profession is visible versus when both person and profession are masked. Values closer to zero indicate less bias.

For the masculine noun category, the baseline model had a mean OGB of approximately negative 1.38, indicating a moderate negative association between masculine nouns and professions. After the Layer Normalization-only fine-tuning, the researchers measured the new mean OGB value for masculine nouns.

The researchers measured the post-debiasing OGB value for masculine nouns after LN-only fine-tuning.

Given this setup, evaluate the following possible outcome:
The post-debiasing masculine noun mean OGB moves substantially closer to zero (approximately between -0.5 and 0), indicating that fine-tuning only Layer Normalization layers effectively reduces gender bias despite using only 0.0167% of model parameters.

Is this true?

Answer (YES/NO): YES